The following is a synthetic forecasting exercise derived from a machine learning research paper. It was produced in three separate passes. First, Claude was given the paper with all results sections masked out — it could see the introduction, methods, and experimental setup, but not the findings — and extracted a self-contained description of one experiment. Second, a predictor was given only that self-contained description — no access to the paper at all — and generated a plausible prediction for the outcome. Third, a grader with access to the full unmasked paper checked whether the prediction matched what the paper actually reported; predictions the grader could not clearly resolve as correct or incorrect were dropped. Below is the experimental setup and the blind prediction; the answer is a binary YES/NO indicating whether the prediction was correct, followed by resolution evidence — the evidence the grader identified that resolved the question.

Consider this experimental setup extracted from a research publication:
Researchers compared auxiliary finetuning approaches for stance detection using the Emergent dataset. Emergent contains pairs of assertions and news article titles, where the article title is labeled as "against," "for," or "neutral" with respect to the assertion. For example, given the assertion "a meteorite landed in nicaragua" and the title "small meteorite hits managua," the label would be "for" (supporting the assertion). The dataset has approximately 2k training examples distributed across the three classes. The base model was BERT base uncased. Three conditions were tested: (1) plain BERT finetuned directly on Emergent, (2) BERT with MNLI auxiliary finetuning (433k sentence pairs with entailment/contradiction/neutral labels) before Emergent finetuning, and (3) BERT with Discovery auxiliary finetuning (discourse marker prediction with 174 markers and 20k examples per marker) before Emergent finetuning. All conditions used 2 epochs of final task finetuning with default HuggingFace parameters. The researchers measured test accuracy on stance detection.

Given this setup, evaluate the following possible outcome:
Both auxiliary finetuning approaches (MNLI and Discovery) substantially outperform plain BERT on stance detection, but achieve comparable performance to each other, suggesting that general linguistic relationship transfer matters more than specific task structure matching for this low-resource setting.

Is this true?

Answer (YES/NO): NO